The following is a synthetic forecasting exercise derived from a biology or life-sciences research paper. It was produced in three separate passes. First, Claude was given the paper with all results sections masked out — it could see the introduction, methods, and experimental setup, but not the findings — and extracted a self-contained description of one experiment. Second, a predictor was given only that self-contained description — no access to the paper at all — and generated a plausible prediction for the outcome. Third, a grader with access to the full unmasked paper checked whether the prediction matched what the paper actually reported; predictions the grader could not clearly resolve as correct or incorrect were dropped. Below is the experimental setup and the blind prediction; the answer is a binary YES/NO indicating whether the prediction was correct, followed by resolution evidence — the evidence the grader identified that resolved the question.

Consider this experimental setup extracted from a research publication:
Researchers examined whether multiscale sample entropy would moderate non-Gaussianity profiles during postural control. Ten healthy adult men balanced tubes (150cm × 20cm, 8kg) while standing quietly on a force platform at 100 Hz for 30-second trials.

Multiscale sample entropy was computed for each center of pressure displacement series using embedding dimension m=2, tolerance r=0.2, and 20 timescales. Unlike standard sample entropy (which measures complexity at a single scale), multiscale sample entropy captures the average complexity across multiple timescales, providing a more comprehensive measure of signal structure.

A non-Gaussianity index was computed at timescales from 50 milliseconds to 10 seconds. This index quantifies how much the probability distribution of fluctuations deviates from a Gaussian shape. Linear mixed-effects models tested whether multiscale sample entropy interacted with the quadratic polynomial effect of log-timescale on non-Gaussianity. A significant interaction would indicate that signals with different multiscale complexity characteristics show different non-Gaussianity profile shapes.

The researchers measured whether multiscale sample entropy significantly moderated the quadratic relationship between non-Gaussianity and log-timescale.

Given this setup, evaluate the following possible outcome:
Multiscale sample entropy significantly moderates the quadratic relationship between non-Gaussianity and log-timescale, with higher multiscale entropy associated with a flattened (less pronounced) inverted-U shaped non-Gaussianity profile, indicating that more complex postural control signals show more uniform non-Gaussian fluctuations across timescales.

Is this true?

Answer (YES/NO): NO